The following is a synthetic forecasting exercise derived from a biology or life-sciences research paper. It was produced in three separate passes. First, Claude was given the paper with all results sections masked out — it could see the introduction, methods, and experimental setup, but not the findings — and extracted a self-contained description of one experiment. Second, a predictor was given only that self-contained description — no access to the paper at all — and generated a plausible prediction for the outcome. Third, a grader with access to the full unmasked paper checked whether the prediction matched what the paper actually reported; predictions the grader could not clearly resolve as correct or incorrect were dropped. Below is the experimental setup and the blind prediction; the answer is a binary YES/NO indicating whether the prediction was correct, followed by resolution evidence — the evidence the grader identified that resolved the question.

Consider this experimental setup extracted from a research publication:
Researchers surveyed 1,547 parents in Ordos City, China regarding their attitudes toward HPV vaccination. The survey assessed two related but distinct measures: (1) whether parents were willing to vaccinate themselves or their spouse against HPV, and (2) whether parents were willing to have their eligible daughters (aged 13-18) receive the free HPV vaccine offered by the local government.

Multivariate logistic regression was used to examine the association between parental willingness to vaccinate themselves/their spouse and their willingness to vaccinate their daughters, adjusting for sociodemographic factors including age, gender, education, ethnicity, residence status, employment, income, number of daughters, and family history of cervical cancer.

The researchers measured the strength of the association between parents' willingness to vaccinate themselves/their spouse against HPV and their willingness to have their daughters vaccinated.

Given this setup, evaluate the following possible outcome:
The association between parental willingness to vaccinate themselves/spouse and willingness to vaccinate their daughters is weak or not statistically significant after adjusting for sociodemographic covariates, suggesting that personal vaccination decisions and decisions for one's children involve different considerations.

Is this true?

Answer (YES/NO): NO